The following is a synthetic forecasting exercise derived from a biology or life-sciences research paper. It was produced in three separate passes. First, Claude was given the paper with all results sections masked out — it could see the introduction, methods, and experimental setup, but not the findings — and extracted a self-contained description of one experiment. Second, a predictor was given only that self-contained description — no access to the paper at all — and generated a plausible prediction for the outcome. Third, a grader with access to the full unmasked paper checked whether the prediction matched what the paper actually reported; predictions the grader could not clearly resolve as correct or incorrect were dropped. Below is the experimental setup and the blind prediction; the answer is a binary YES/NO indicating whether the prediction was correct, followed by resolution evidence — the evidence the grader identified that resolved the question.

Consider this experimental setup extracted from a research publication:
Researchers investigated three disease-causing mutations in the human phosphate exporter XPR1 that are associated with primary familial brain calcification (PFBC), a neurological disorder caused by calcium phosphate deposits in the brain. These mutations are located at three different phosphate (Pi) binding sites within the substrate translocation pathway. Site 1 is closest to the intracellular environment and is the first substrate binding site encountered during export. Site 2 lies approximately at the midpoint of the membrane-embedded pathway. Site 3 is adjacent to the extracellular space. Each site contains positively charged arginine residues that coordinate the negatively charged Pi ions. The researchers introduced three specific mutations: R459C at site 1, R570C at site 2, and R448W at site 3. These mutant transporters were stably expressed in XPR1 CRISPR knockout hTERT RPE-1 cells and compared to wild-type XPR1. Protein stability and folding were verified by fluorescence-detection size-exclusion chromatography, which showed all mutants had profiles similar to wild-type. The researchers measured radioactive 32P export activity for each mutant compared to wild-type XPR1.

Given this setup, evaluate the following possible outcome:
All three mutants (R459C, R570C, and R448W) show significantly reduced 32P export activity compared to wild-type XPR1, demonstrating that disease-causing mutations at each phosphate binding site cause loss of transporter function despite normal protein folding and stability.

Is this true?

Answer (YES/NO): NO